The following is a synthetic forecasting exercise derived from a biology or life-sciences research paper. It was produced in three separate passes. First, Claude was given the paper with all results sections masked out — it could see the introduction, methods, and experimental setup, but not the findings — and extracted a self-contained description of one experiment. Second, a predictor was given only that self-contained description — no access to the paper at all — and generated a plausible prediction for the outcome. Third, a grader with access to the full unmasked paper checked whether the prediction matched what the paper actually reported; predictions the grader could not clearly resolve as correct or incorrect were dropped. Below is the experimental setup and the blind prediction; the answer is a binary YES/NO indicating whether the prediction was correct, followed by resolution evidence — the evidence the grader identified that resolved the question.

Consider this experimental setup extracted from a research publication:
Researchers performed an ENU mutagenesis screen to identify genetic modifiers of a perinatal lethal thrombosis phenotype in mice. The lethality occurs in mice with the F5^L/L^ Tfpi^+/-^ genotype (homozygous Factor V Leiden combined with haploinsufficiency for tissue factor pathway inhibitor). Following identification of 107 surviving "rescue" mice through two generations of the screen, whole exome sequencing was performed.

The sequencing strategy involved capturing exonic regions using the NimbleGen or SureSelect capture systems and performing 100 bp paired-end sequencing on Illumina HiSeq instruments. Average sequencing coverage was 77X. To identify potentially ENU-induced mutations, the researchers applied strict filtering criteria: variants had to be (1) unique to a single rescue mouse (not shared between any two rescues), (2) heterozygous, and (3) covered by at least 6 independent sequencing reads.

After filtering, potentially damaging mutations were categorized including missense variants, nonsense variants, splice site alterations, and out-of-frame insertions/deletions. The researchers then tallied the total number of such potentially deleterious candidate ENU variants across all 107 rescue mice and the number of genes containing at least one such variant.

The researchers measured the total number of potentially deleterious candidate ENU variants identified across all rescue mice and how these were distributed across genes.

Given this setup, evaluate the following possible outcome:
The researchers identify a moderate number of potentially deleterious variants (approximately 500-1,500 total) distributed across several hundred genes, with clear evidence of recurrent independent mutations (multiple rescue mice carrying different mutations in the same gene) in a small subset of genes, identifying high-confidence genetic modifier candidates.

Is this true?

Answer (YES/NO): NO